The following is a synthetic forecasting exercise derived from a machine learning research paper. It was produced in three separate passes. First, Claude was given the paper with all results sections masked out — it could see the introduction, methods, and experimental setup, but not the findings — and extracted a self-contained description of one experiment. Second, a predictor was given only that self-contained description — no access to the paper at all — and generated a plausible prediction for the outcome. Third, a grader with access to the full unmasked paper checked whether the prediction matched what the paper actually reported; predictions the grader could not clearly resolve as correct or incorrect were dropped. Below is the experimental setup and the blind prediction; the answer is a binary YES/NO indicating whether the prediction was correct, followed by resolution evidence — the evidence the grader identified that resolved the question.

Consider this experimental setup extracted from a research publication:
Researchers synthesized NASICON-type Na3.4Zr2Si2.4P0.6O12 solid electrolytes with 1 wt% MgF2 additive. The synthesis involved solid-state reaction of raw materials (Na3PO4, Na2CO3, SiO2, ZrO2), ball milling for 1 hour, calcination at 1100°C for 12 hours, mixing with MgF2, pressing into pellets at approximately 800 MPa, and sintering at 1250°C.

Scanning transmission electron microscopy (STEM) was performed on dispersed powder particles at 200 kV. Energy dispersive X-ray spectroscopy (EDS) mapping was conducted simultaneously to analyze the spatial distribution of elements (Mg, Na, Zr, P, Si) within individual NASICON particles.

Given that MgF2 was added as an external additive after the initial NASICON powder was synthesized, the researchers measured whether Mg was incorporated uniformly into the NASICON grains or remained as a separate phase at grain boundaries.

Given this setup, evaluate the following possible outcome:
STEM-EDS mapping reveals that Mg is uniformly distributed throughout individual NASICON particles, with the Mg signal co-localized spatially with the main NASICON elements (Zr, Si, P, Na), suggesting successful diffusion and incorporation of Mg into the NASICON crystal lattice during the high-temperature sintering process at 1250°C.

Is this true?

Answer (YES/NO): YES